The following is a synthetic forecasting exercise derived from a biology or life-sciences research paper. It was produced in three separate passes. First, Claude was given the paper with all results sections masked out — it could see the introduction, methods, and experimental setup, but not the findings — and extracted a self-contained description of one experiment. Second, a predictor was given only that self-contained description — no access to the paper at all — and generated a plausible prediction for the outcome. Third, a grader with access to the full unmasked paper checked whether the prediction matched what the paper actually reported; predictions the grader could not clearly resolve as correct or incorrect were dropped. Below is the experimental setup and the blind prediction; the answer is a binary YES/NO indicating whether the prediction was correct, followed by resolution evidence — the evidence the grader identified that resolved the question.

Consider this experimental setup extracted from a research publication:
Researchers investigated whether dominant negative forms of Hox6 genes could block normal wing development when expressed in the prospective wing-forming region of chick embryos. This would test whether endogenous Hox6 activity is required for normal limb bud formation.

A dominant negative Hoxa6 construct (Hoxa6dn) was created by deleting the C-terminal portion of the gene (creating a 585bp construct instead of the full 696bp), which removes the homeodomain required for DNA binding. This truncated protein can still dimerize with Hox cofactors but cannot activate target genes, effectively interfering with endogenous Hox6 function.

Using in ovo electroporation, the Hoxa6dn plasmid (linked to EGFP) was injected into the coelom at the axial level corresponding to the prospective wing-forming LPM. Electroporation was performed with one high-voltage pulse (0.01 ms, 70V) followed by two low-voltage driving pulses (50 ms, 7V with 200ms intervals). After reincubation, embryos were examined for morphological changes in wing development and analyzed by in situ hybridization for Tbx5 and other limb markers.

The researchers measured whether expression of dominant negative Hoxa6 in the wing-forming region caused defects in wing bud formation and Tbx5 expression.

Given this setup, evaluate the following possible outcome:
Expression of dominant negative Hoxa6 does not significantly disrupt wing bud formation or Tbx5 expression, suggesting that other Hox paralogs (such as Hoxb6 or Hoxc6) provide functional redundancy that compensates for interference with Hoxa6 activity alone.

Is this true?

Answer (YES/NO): NO